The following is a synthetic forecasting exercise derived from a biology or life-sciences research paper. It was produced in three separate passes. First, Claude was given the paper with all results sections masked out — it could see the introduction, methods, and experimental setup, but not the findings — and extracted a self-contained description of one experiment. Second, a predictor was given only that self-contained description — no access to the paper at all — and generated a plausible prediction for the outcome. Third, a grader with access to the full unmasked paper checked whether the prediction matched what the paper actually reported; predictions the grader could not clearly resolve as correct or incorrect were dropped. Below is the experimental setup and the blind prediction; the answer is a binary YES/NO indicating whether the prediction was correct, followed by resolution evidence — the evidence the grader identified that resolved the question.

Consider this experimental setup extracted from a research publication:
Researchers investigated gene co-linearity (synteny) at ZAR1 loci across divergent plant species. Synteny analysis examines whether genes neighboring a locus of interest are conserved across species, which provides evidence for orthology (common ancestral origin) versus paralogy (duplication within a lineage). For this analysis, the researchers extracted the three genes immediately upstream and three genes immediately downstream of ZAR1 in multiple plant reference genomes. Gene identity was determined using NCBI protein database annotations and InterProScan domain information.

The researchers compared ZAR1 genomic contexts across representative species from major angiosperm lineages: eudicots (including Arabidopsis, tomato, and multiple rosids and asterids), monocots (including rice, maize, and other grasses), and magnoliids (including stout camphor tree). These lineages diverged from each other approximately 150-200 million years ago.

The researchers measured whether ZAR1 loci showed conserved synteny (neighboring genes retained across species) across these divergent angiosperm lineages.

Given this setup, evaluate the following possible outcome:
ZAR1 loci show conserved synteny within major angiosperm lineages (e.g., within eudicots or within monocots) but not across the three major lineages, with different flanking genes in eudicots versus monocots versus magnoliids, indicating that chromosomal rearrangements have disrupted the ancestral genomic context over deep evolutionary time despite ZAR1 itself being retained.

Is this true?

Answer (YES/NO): YES